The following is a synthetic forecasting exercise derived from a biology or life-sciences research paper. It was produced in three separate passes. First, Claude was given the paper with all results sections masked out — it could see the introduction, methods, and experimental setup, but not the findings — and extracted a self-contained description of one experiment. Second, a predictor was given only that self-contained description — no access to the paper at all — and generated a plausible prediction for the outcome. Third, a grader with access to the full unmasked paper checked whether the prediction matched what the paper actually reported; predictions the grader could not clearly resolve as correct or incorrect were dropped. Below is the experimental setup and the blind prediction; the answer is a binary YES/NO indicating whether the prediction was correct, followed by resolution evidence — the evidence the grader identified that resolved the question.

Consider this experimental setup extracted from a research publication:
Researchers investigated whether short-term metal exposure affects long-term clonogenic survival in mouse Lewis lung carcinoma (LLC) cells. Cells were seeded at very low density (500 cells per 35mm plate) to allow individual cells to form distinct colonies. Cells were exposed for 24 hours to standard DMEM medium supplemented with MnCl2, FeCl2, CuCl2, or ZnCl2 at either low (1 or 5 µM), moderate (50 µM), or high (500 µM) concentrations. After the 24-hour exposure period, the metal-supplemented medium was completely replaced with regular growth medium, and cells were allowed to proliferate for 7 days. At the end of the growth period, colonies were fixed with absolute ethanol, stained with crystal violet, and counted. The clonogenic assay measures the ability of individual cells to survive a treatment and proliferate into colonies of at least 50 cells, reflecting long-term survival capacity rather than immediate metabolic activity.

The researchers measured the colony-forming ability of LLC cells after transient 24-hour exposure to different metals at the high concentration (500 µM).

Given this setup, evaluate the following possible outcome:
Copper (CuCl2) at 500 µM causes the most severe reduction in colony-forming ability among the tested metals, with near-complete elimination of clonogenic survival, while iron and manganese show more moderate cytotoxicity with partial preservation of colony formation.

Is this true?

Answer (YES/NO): NO